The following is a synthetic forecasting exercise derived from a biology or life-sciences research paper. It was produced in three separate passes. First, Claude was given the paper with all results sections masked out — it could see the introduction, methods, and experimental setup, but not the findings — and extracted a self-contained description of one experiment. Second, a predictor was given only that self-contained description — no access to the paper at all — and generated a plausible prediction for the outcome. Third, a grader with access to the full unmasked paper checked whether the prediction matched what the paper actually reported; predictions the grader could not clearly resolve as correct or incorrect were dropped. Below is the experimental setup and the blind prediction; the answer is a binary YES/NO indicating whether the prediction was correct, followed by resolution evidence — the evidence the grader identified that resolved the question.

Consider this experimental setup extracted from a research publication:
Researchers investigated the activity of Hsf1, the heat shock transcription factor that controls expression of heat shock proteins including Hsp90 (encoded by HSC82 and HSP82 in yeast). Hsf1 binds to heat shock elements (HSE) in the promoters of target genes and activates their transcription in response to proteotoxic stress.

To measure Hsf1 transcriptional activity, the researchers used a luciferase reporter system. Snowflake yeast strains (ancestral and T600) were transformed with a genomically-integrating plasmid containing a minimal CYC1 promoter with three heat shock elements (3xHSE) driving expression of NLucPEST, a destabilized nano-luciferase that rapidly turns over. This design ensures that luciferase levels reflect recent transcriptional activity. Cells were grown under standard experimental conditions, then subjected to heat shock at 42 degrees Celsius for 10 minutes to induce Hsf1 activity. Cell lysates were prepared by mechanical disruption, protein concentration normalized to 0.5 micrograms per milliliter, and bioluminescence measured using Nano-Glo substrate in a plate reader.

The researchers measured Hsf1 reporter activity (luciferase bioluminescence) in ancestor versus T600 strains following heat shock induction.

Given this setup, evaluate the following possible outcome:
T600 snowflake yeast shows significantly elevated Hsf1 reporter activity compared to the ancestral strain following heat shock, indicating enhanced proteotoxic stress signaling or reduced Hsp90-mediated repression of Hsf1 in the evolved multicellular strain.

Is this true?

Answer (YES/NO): NO